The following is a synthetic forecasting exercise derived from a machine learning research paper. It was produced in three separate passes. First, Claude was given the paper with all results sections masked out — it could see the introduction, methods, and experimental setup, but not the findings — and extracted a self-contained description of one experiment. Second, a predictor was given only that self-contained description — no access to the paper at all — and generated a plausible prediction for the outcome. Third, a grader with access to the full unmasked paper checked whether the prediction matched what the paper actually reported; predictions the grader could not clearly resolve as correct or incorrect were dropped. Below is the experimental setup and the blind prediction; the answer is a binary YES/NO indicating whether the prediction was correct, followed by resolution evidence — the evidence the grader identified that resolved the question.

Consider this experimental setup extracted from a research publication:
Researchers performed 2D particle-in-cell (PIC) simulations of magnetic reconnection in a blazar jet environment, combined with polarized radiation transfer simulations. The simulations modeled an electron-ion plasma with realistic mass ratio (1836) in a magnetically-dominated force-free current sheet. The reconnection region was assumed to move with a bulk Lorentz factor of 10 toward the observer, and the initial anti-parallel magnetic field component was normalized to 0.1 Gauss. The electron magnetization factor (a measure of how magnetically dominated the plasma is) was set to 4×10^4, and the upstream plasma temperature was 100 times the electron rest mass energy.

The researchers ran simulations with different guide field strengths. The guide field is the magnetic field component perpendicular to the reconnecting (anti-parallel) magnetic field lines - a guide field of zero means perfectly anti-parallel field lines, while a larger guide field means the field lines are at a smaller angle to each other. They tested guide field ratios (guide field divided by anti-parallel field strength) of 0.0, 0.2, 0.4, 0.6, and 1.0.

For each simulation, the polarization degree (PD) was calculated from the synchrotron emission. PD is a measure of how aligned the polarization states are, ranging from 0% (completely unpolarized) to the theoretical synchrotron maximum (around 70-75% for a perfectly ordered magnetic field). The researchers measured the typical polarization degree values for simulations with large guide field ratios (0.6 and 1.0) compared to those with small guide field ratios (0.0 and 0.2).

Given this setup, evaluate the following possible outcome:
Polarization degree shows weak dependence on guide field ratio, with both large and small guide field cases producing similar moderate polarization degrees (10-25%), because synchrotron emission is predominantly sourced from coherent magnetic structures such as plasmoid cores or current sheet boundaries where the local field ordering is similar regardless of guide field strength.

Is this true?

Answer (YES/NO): NO